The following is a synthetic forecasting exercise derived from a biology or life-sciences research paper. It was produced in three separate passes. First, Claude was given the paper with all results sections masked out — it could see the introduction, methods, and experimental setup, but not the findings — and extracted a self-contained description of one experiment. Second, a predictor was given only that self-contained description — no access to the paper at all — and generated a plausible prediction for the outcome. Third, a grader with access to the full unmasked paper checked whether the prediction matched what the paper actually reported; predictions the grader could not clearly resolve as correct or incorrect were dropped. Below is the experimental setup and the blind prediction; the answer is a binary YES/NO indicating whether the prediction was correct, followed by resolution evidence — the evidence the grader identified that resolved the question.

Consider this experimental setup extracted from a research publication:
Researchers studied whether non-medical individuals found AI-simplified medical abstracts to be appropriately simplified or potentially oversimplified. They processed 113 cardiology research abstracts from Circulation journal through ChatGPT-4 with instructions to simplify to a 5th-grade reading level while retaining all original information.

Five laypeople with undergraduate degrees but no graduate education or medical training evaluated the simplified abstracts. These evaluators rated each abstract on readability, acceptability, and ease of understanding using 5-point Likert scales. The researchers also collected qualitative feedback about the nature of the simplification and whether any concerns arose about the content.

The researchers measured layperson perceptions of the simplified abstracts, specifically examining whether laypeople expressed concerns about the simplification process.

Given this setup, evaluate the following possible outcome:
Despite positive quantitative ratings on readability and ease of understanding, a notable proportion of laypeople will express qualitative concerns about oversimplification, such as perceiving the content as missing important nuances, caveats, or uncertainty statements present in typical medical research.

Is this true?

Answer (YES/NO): YES